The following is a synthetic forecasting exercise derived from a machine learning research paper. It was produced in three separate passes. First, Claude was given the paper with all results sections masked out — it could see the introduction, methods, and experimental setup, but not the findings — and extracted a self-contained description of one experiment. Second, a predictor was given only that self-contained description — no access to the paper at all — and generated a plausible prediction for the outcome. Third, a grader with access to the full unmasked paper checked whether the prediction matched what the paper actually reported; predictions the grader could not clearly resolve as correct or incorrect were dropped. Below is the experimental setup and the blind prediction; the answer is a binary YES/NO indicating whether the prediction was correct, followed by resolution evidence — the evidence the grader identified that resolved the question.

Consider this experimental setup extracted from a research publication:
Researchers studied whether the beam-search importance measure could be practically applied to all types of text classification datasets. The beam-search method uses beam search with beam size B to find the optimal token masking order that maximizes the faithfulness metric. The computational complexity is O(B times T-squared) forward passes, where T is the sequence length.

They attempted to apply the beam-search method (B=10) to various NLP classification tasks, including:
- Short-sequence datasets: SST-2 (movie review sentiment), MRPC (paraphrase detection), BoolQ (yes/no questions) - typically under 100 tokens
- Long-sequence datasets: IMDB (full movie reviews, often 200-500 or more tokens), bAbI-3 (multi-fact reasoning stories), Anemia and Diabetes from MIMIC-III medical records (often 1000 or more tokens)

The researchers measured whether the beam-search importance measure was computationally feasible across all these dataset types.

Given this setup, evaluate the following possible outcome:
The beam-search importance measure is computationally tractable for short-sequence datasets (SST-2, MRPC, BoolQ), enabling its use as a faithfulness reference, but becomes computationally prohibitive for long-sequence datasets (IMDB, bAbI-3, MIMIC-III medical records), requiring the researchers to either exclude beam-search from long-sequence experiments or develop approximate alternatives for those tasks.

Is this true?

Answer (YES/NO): YES